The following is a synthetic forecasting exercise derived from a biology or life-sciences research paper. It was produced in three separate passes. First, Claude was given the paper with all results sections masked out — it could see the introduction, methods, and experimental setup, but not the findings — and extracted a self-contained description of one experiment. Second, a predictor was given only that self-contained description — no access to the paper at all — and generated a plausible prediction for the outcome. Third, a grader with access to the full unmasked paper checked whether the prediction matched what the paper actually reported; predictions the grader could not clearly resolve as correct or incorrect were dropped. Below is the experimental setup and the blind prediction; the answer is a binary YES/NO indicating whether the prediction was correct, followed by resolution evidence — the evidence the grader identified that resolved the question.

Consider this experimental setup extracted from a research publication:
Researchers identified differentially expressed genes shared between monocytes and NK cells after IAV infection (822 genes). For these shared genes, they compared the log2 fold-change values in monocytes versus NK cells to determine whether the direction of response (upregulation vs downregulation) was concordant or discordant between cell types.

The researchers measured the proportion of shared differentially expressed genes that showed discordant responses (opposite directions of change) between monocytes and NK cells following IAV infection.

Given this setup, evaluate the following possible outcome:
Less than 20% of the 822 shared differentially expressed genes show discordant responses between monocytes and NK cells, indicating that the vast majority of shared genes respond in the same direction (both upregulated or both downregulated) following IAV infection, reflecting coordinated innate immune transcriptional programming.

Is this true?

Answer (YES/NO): YES